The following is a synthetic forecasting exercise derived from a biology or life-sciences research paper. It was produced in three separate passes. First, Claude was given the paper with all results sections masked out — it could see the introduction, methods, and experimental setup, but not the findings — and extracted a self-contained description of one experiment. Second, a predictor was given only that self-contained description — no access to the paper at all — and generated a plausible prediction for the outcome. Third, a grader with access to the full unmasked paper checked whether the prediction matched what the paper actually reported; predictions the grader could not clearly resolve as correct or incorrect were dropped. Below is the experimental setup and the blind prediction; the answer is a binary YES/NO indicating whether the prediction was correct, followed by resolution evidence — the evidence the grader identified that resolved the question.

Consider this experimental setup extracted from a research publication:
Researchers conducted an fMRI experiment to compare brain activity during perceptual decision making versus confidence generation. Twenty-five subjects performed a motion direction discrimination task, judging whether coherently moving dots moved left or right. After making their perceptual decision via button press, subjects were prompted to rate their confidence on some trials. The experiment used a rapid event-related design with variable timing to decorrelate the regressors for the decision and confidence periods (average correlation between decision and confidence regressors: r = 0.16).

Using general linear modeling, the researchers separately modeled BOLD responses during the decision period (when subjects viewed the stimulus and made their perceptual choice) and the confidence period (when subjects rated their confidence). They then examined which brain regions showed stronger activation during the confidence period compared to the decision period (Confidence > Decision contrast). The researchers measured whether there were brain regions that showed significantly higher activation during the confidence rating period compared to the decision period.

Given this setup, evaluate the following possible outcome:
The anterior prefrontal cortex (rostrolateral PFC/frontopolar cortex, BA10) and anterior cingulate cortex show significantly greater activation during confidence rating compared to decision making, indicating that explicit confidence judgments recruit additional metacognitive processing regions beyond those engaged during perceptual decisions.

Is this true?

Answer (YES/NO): YES